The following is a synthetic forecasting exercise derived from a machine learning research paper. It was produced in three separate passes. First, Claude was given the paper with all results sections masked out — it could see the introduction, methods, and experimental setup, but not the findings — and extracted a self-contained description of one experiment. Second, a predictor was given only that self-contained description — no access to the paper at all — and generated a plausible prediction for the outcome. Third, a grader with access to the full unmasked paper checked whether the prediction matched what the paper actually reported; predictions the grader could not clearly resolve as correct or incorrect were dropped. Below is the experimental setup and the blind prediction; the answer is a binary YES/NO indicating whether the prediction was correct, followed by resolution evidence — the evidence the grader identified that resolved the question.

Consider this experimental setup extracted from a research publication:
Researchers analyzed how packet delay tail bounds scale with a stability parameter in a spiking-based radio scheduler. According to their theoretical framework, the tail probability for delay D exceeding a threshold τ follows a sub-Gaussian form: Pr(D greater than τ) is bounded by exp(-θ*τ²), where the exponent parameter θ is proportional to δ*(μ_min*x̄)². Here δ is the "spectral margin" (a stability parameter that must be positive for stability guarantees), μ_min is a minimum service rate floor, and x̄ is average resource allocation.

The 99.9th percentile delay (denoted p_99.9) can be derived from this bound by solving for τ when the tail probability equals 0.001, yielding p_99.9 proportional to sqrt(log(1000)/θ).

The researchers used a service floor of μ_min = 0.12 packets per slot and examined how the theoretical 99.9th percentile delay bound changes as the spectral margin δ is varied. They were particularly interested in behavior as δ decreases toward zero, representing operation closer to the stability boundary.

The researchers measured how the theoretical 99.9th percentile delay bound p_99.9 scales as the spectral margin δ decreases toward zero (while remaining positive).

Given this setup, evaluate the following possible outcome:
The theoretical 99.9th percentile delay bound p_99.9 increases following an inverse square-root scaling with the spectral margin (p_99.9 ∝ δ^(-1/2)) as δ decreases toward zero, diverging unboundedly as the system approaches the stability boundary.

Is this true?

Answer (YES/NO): YES